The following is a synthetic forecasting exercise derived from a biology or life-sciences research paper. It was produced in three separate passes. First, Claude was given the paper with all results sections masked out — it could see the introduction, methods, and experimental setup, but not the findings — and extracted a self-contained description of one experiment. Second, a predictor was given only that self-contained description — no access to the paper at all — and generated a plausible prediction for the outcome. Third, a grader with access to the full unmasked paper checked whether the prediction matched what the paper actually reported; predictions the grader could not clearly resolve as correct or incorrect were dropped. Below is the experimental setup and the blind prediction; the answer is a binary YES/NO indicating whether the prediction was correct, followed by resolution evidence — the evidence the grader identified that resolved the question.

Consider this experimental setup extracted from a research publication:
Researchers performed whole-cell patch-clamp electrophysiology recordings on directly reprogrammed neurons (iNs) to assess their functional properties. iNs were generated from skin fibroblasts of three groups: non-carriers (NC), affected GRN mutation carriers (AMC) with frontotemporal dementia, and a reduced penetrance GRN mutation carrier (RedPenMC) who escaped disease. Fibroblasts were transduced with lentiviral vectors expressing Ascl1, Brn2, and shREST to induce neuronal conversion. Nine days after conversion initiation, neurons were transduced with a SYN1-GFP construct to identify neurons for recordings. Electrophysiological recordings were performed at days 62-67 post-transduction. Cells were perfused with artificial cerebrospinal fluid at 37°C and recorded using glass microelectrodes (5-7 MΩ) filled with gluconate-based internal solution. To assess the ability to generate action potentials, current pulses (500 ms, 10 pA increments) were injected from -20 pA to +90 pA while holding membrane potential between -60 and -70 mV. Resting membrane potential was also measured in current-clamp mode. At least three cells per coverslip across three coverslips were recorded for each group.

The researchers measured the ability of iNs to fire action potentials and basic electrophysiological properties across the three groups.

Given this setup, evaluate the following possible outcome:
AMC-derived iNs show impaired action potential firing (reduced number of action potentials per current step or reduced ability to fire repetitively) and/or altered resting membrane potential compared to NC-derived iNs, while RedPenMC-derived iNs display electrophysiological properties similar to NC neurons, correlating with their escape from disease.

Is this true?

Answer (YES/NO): NO